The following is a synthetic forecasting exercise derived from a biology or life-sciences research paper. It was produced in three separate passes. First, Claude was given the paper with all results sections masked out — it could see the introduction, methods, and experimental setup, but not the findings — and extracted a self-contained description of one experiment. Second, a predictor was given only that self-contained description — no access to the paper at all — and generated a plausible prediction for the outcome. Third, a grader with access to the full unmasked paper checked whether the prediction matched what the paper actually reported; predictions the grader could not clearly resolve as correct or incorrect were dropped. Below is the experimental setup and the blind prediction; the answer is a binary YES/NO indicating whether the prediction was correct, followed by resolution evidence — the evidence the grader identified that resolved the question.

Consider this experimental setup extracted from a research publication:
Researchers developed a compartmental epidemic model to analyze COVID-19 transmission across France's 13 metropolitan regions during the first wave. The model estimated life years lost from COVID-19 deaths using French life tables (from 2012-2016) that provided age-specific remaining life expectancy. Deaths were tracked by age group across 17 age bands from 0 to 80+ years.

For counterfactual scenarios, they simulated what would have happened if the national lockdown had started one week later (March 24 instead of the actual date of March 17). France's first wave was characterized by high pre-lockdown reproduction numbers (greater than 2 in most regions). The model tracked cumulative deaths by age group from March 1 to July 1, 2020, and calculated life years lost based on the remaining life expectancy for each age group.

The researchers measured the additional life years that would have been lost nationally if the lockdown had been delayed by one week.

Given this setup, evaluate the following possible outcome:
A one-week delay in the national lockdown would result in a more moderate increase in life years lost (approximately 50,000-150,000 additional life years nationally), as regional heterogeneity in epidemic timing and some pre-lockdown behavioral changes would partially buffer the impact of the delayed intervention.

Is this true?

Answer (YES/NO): NO